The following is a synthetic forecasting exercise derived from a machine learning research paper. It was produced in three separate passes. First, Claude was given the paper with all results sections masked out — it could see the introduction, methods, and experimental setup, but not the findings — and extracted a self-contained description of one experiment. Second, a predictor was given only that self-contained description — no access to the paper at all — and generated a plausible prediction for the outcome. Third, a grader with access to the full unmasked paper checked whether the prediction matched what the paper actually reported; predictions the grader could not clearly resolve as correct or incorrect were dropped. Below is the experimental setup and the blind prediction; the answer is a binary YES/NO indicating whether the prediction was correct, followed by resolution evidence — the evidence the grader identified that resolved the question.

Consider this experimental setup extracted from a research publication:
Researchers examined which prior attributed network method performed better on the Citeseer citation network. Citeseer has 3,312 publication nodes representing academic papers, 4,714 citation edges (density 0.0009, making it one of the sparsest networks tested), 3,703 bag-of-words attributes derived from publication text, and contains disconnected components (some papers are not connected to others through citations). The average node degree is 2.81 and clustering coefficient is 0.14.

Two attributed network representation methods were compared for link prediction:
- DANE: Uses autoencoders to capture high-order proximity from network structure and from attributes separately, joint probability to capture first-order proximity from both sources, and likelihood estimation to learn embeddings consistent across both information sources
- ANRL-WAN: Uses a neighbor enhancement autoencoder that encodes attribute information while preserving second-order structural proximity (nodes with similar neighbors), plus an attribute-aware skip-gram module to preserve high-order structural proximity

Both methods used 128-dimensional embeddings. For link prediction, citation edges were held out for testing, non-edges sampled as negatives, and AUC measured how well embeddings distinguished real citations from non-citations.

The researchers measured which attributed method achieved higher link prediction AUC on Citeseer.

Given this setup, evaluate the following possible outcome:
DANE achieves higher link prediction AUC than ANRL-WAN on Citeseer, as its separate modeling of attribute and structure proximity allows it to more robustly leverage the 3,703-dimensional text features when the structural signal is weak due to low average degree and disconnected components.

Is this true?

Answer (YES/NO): NO